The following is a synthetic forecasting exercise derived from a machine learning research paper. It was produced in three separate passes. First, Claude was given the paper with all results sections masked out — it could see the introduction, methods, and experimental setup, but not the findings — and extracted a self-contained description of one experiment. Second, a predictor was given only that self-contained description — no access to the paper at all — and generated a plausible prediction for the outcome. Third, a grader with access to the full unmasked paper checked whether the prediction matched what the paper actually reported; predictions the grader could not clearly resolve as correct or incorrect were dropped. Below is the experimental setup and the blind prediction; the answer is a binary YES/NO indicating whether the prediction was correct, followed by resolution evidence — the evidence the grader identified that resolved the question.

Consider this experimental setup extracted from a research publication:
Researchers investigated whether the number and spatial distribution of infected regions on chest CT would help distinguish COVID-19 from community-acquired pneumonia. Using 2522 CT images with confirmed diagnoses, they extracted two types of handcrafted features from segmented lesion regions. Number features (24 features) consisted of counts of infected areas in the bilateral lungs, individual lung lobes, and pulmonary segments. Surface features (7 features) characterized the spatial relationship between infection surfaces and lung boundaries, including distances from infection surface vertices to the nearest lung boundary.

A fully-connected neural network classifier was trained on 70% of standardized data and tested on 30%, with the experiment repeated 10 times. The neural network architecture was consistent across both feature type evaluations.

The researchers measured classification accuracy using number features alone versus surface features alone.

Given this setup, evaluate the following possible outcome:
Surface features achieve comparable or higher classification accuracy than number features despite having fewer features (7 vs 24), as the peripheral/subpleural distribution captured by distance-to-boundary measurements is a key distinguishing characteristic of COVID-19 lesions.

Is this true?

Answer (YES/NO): YES